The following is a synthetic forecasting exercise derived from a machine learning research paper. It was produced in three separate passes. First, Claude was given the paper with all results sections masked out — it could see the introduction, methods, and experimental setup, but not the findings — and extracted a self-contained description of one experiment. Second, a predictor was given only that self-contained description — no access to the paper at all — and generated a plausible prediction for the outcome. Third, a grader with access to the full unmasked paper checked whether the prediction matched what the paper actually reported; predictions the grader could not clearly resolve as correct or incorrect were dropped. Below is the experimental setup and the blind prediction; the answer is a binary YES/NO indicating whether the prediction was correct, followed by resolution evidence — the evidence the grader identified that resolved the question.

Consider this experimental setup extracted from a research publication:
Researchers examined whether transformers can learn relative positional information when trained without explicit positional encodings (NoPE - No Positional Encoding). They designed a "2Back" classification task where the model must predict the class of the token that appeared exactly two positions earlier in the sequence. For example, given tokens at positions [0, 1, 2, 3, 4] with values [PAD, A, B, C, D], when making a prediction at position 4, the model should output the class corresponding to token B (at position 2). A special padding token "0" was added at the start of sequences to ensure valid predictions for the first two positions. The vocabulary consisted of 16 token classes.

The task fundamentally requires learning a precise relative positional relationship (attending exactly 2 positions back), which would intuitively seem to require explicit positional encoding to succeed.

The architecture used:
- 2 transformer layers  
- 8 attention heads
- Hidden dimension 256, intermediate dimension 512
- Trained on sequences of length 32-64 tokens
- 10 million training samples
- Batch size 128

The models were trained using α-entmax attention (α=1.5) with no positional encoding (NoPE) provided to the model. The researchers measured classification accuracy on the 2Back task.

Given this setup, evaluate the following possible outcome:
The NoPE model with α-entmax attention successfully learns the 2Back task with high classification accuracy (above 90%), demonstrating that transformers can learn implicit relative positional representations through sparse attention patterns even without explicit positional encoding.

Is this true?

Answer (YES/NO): YES